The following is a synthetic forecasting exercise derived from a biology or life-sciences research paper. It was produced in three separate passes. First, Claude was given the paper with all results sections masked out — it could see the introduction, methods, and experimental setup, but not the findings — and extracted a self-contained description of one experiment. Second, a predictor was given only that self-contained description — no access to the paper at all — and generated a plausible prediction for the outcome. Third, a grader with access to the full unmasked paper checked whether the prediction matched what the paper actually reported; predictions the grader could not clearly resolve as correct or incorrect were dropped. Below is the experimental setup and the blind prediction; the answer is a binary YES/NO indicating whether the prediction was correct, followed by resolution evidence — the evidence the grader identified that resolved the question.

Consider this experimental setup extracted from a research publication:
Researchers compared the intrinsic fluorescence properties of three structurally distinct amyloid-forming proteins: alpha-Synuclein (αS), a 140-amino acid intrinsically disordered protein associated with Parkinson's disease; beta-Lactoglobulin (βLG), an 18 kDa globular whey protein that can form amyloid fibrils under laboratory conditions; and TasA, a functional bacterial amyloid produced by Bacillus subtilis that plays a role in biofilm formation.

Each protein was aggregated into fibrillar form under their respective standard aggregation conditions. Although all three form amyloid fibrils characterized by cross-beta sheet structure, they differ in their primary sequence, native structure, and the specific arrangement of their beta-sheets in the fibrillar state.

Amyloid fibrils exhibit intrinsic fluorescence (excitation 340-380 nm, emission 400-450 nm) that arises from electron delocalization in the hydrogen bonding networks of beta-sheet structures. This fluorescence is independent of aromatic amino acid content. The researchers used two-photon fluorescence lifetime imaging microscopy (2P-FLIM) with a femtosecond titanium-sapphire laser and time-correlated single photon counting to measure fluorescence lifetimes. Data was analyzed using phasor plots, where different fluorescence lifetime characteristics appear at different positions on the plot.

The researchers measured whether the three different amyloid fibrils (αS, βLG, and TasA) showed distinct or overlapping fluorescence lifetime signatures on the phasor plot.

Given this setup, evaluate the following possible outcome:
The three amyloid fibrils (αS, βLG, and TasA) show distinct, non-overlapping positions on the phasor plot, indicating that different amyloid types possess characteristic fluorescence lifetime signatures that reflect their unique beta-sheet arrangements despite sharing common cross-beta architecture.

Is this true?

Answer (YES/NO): YES